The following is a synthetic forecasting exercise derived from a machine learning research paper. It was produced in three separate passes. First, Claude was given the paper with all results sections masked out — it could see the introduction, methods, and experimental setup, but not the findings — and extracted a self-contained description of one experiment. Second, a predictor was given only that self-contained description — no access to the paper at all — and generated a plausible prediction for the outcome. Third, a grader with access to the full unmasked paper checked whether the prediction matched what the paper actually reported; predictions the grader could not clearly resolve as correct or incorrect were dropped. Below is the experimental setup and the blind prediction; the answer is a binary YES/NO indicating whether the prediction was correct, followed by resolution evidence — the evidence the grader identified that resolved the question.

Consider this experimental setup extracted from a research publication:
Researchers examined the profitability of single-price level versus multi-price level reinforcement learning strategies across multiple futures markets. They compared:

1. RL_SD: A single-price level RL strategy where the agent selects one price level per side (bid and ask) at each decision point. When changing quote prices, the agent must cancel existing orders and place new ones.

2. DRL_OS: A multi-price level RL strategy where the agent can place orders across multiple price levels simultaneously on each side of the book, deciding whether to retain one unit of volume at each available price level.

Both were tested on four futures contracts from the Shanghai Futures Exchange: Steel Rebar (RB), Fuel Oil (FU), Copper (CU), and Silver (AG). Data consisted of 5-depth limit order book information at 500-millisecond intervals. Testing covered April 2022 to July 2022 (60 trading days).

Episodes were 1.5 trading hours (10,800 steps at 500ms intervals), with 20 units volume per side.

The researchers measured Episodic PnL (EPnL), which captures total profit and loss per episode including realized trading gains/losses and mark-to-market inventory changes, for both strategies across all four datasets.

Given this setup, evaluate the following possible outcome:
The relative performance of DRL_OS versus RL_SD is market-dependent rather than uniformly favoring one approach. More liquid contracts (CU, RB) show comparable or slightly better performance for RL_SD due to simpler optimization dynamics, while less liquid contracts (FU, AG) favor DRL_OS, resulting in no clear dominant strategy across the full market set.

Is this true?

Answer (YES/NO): NO